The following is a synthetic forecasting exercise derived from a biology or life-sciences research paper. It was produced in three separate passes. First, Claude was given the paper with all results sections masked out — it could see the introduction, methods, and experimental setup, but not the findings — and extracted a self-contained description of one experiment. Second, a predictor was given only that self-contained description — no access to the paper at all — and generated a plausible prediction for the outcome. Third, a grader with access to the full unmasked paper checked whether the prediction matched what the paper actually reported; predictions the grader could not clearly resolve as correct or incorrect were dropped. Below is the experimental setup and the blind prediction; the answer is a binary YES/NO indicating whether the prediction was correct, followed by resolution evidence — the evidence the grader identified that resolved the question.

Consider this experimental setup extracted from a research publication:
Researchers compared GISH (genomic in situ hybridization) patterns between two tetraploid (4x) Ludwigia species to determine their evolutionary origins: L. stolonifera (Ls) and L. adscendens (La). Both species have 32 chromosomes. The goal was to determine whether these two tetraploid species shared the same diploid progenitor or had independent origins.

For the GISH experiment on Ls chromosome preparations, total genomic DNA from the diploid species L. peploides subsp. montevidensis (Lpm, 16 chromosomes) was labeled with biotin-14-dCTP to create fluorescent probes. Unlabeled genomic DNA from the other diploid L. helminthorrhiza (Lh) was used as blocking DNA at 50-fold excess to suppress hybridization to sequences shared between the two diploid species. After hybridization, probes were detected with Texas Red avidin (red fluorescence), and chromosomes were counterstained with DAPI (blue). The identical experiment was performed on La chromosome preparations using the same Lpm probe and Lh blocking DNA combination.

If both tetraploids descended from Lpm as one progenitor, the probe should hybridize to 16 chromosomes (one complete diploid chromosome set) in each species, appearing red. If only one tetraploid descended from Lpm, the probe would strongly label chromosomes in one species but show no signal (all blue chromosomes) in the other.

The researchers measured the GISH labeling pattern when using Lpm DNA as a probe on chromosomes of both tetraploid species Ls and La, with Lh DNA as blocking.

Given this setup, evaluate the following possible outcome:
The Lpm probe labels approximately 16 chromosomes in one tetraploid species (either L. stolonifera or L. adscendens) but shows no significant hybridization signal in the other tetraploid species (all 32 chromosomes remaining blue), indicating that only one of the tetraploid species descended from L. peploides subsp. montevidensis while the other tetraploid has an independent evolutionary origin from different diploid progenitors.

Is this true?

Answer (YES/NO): YES